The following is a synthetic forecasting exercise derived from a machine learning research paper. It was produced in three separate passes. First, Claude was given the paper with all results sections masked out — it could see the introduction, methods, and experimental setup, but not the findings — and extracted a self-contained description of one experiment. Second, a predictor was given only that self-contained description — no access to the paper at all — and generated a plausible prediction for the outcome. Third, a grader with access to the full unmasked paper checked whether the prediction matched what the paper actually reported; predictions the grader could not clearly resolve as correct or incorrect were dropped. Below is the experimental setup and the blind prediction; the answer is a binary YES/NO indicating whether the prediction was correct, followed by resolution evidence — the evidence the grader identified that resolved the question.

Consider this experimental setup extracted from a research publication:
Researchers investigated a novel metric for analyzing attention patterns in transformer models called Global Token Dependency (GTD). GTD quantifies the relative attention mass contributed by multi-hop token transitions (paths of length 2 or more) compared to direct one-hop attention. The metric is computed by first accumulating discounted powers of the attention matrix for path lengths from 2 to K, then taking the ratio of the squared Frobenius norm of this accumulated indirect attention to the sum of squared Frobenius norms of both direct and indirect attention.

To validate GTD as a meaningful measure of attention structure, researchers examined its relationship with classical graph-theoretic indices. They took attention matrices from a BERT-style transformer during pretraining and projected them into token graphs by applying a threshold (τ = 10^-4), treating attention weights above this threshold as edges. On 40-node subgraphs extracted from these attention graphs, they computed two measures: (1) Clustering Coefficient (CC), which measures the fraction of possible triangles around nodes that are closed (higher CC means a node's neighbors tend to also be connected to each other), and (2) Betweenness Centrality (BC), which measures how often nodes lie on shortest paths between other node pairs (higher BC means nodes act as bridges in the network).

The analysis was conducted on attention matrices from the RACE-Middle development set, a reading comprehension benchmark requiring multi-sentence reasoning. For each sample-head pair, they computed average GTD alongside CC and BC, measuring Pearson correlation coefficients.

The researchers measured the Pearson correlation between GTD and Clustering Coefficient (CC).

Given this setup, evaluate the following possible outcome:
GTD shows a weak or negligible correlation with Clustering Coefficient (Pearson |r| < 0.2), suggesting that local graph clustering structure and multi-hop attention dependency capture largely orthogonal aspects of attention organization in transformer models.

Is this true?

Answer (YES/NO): NO